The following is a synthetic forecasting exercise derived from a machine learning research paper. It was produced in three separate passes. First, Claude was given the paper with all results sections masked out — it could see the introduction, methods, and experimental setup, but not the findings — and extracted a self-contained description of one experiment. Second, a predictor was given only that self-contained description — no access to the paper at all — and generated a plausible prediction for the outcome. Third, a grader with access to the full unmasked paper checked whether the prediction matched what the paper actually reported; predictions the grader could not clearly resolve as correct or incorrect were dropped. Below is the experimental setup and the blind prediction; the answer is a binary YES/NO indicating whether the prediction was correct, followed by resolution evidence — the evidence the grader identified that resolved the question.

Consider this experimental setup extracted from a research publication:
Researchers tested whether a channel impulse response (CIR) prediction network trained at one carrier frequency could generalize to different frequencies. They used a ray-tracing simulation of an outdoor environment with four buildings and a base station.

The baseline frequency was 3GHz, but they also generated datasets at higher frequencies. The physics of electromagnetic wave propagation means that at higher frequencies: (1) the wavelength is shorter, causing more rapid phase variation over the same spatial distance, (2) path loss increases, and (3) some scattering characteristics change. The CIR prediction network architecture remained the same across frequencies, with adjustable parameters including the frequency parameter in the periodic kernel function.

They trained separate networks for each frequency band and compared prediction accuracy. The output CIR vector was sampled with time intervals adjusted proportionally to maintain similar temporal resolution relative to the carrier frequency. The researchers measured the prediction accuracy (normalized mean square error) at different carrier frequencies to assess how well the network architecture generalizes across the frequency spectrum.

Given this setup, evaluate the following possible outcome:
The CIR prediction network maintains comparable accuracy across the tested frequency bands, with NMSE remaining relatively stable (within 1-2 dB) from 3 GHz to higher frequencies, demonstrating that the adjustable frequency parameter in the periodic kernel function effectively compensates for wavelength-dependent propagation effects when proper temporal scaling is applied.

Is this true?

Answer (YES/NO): NO